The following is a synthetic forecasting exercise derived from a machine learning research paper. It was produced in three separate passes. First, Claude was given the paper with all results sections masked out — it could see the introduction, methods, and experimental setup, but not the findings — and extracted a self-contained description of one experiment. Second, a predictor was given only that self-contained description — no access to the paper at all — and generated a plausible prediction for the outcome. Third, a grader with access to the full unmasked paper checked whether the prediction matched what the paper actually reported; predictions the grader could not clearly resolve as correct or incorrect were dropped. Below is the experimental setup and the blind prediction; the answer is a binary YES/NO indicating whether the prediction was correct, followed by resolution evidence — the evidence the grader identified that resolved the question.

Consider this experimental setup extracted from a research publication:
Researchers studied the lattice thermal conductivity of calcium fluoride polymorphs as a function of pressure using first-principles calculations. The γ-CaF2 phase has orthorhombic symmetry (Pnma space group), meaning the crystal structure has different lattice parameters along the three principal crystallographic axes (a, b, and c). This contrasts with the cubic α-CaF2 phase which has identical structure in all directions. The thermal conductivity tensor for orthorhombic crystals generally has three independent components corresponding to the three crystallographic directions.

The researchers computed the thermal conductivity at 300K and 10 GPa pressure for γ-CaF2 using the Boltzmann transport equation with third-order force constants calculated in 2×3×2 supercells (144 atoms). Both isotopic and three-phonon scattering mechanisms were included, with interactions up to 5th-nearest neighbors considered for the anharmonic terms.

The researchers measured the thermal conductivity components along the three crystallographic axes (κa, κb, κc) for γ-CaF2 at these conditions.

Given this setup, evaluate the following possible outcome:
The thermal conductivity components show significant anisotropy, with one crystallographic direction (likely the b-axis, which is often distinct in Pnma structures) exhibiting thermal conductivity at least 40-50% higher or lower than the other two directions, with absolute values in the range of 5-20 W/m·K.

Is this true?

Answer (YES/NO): NO